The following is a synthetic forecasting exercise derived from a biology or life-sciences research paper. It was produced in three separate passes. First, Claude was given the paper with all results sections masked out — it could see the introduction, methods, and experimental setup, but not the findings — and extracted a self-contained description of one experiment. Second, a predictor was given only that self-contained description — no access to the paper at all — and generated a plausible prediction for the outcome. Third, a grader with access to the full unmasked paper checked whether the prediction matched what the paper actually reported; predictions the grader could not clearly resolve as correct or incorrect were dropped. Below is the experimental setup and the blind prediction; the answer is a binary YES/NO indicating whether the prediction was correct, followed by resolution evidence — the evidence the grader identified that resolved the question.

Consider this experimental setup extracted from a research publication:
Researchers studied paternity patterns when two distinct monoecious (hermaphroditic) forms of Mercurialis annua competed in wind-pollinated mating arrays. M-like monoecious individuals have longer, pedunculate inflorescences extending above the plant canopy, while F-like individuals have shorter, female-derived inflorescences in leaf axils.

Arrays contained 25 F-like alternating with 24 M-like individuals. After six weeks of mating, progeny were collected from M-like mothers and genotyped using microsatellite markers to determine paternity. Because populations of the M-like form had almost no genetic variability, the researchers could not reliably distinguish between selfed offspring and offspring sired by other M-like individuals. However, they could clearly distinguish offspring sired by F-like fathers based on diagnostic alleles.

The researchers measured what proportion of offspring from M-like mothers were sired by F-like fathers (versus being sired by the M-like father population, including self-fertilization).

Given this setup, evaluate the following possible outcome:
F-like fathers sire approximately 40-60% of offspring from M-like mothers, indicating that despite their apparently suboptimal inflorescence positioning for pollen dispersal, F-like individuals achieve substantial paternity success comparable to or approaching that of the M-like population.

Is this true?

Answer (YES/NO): NO